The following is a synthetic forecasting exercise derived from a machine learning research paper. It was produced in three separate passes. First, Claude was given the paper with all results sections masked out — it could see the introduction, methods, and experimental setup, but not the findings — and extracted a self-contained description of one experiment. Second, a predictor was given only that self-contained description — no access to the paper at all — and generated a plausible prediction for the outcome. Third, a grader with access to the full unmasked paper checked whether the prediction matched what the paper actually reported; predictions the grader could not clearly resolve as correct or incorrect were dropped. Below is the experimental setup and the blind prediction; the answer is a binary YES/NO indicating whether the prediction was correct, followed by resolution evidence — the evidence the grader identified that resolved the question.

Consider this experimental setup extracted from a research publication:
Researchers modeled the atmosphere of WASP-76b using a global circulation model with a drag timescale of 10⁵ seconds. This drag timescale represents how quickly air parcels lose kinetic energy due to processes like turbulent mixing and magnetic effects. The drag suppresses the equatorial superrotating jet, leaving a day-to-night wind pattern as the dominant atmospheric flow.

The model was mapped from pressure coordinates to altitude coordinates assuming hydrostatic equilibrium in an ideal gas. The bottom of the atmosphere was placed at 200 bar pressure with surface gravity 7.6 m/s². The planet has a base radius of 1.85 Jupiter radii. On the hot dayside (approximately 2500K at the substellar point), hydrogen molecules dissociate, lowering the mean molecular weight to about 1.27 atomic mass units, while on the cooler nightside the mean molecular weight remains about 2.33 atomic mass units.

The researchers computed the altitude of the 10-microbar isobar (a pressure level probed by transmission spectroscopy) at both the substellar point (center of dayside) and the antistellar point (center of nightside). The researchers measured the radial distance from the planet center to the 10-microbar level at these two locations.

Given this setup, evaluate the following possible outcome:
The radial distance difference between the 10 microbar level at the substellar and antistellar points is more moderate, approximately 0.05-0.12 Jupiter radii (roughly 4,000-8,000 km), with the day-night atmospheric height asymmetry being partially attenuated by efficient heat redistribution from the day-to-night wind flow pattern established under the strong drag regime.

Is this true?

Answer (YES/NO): NO